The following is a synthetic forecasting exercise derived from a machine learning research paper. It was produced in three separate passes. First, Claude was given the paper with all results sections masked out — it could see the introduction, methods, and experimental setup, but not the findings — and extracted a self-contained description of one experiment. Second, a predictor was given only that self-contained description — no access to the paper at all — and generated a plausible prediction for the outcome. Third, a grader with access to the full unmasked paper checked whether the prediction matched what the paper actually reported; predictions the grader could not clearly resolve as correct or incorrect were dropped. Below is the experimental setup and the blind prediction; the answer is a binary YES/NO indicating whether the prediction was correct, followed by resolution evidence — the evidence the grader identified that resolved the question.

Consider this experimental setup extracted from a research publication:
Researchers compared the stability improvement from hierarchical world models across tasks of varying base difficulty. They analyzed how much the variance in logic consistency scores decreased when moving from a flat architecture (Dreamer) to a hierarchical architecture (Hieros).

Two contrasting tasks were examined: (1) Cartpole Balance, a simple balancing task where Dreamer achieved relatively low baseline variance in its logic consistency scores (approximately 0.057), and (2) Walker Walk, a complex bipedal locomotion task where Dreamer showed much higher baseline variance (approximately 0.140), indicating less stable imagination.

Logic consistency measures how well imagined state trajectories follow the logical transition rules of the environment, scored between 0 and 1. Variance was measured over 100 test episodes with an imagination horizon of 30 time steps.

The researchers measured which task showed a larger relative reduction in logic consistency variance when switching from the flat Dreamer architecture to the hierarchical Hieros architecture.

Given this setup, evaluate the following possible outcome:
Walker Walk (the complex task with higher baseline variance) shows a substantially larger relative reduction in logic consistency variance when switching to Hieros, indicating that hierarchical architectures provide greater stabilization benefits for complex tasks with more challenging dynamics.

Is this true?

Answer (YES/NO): YES